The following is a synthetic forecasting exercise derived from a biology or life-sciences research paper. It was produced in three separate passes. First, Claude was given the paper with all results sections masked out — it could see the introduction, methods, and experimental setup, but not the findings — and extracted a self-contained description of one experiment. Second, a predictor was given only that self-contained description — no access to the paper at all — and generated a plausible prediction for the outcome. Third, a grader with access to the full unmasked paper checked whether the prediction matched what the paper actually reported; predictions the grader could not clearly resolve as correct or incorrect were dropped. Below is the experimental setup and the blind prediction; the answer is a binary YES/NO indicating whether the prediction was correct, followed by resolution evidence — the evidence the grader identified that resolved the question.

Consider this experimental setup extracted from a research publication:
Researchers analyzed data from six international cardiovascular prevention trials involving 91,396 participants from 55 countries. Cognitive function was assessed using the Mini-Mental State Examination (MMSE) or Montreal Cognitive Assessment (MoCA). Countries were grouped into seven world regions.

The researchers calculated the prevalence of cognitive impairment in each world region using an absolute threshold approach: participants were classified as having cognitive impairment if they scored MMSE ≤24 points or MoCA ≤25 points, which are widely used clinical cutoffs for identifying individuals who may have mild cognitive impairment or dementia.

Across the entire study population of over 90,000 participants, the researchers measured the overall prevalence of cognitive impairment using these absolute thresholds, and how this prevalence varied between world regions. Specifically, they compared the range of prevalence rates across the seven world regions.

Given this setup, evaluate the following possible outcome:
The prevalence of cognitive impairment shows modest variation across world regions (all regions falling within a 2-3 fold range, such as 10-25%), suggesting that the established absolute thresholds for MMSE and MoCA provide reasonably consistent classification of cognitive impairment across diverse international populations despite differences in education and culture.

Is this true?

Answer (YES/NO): NO